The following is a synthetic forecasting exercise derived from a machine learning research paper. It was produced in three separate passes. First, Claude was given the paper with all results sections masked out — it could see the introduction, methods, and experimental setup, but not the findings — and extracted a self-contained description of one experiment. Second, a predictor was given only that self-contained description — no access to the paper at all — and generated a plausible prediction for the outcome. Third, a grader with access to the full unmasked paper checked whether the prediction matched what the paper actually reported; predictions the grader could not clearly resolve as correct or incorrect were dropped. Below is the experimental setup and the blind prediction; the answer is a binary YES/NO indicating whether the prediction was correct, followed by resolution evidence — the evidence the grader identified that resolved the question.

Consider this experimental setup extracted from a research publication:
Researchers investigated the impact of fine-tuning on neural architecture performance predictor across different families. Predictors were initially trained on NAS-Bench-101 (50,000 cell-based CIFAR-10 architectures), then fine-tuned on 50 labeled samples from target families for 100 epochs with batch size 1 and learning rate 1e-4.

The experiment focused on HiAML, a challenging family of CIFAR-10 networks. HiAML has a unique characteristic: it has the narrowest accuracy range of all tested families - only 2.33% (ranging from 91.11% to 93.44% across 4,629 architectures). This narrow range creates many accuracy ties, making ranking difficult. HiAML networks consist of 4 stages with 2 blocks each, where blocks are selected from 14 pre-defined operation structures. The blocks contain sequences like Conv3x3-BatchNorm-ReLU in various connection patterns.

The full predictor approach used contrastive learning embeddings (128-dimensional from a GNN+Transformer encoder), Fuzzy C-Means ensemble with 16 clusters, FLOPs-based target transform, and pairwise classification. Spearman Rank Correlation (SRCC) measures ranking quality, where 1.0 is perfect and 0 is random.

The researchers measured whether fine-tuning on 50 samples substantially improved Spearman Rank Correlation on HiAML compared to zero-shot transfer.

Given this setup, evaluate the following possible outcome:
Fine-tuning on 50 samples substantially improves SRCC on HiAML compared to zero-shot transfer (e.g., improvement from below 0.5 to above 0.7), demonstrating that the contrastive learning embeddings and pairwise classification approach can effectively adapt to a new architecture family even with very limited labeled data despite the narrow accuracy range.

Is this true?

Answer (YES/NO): NO